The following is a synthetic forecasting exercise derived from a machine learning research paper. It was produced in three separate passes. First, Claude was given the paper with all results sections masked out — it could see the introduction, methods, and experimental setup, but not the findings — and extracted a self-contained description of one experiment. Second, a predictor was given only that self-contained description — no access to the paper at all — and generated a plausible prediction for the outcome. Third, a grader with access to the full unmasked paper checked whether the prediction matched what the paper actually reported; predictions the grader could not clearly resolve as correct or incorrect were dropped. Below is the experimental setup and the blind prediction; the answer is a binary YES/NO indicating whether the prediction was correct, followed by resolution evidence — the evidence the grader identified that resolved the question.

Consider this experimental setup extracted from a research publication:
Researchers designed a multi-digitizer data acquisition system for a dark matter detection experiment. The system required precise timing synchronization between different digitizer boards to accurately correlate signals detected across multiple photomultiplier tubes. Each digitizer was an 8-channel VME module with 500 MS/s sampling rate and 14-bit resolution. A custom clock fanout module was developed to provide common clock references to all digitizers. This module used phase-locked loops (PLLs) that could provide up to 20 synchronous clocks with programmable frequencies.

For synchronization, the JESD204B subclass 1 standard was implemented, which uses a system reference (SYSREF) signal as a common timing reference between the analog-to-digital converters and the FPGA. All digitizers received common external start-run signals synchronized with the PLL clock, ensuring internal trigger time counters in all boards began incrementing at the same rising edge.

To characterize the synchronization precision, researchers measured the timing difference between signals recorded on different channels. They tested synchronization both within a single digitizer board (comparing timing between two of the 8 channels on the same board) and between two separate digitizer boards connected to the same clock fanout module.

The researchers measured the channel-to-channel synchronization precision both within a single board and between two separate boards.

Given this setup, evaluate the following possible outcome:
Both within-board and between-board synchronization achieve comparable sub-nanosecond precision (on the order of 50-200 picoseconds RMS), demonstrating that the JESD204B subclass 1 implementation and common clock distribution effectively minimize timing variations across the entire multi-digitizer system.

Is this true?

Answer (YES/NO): YES